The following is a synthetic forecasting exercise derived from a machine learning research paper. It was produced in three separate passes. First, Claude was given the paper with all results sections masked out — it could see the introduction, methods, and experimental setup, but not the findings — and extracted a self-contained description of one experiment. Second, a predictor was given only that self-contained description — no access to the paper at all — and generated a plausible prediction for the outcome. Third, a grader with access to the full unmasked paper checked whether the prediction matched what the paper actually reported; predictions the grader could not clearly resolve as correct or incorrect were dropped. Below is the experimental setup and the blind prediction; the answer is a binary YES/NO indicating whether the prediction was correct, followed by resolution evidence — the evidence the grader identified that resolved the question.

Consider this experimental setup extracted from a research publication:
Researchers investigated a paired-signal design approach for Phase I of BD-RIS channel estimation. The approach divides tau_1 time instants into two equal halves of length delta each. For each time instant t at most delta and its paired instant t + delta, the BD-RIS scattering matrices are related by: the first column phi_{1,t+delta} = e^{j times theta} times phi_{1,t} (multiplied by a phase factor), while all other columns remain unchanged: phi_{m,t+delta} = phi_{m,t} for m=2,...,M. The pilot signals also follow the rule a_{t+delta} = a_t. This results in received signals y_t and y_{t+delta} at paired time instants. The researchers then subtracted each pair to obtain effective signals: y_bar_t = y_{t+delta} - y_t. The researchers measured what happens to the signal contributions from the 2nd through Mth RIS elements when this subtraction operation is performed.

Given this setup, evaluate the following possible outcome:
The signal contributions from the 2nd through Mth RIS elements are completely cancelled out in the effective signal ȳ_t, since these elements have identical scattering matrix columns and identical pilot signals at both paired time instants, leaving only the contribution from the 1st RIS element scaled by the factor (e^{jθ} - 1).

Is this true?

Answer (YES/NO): YES